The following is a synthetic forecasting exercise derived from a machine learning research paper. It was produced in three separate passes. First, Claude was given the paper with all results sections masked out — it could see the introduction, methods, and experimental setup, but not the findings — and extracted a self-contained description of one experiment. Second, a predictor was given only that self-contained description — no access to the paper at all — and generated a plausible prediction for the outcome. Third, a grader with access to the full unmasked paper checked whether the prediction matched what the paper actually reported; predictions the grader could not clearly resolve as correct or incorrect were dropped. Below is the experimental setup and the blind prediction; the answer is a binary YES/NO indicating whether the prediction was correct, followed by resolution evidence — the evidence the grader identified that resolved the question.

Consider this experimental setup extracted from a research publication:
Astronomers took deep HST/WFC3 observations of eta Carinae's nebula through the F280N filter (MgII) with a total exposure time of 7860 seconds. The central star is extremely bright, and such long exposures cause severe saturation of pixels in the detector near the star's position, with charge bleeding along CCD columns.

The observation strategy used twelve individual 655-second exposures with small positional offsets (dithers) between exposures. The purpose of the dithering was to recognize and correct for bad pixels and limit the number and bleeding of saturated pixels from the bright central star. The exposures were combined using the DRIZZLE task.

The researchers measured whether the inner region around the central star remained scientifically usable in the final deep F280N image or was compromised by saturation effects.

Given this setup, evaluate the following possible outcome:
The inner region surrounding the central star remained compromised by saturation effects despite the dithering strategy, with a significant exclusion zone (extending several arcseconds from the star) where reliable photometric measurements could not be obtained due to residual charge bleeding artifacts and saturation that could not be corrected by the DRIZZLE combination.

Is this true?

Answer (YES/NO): NO